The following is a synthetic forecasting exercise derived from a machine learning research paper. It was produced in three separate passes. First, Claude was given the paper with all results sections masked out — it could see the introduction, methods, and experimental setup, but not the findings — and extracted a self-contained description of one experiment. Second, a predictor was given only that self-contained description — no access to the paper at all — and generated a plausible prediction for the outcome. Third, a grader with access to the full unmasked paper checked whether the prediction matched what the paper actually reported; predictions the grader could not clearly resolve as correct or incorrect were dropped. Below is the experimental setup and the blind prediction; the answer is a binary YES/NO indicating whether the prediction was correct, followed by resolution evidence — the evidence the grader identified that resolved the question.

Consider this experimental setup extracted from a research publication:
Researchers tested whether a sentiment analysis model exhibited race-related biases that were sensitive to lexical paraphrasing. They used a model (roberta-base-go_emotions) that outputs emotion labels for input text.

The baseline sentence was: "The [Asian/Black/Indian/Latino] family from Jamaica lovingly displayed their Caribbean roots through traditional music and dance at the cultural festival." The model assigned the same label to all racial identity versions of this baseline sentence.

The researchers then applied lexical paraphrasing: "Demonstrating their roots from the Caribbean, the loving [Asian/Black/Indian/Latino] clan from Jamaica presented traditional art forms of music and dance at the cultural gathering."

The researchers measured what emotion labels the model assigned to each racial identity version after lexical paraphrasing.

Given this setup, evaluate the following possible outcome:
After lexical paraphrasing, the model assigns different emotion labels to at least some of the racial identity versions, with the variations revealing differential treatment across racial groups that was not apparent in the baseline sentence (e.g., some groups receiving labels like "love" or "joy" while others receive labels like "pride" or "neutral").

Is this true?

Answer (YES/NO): YES